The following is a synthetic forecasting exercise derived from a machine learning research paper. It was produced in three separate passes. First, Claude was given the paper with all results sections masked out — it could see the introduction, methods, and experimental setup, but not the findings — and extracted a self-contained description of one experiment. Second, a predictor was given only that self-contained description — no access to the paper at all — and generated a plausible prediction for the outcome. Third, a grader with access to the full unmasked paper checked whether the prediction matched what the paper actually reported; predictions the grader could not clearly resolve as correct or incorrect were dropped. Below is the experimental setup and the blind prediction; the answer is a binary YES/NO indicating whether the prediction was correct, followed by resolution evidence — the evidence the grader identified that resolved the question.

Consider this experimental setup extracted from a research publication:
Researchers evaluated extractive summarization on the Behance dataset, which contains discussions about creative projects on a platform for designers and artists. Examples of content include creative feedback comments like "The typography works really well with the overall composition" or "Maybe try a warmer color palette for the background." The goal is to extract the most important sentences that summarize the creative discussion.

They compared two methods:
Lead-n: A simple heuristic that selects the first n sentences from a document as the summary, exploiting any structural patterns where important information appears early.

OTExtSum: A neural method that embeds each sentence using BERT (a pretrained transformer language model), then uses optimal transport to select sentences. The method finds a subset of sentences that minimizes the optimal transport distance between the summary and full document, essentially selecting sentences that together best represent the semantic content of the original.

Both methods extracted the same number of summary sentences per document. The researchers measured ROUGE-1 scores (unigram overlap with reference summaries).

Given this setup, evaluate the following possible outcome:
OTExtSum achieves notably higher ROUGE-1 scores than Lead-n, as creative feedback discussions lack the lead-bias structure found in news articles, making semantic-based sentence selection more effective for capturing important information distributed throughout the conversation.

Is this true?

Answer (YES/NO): NO